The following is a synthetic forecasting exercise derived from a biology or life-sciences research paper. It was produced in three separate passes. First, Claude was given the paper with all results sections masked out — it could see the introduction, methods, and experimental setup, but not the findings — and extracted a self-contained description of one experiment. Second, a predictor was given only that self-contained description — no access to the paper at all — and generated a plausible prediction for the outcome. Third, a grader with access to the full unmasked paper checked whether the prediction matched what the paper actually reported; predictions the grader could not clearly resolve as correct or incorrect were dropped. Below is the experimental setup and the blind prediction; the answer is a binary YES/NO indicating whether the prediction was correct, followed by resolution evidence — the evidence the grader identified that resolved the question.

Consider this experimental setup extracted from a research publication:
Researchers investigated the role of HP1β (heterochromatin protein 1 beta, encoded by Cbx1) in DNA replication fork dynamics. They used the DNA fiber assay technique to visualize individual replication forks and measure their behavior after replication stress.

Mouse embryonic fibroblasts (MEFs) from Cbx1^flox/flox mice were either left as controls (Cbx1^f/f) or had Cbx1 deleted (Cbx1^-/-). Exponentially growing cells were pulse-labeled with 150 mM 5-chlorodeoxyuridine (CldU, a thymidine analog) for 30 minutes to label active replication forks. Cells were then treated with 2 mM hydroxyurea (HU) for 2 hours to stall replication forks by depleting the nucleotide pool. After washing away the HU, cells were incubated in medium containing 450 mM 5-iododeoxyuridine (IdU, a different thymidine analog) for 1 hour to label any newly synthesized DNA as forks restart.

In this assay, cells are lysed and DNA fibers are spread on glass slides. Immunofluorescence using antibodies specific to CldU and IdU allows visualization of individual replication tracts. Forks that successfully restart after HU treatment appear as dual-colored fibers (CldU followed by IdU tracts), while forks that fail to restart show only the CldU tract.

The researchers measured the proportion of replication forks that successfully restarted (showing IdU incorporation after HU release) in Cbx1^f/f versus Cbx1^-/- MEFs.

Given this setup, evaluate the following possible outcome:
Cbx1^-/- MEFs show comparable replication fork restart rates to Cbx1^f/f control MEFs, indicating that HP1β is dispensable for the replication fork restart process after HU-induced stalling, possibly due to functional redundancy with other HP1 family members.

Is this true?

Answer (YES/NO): NO